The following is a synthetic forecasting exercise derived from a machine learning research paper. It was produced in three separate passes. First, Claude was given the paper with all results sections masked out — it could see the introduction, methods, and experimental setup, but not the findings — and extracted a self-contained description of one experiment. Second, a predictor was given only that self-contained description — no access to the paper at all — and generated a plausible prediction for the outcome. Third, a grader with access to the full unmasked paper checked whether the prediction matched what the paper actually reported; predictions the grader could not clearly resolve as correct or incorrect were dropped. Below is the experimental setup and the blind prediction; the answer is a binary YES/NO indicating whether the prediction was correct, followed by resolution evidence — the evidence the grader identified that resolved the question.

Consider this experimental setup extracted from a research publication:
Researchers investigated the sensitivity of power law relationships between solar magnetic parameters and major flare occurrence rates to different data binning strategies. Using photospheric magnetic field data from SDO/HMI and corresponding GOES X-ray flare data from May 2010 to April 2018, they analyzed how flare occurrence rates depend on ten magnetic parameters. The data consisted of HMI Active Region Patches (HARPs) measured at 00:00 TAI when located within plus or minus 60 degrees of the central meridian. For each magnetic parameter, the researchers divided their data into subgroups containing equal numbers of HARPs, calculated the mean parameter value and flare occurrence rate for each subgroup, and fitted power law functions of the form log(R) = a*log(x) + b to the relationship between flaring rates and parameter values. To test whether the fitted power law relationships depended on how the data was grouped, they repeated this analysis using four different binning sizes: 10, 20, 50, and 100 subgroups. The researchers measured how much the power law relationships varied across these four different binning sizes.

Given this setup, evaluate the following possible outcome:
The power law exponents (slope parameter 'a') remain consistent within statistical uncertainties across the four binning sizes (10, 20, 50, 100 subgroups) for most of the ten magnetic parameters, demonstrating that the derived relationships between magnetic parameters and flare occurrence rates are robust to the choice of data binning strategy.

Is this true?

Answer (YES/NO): YES